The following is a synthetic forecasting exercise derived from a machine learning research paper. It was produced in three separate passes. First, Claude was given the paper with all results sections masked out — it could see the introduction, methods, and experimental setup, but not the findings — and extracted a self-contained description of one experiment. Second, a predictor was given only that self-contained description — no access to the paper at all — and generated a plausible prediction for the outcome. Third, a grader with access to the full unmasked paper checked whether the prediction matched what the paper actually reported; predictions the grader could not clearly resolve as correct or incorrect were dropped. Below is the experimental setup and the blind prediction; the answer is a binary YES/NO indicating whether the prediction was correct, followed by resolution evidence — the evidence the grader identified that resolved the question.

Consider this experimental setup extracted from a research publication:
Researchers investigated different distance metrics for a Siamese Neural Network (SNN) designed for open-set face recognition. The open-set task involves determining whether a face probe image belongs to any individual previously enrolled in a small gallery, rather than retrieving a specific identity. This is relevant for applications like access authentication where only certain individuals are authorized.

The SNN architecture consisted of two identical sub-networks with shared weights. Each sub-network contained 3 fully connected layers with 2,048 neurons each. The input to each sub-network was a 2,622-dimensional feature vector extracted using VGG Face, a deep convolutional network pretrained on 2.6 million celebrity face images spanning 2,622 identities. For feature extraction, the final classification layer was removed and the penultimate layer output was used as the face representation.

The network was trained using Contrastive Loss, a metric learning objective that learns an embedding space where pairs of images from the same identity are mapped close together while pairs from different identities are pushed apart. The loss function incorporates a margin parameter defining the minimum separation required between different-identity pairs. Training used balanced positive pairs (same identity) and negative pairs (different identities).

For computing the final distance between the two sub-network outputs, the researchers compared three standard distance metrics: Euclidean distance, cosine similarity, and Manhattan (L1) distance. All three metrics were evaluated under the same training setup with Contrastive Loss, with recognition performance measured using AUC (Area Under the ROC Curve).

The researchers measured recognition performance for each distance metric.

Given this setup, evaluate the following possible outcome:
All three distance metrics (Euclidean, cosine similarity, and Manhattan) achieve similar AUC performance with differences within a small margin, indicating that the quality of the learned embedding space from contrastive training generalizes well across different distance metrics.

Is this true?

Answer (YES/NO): NO